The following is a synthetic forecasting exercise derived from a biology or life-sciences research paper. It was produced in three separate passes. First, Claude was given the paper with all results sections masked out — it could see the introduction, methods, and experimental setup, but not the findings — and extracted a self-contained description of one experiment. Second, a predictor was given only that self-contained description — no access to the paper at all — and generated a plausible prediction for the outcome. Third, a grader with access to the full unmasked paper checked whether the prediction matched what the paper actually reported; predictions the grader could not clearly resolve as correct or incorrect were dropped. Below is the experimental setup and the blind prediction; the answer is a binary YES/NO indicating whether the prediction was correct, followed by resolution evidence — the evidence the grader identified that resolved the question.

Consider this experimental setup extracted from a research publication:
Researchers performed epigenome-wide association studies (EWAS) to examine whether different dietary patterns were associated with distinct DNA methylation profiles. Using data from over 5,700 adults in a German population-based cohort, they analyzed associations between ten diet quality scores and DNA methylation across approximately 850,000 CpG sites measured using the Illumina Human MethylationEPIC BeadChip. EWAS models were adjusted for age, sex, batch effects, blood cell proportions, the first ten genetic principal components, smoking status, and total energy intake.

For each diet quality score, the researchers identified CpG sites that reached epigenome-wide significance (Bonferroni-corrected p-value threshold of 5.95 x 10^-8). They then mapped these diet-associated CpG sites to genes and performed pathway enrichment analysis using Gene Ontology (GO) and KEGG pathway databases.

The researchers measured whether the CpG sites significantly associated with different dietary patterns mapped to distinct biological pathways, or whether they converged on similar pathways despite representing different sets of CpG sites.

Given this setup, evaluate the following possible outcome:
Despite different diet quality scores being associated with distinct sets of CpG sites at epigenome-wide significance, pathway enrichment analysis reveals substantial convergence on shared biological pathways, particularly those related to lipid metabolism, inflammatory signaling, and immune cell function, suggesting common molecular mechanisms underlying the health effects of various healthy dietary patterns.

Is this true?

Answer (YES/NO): NO